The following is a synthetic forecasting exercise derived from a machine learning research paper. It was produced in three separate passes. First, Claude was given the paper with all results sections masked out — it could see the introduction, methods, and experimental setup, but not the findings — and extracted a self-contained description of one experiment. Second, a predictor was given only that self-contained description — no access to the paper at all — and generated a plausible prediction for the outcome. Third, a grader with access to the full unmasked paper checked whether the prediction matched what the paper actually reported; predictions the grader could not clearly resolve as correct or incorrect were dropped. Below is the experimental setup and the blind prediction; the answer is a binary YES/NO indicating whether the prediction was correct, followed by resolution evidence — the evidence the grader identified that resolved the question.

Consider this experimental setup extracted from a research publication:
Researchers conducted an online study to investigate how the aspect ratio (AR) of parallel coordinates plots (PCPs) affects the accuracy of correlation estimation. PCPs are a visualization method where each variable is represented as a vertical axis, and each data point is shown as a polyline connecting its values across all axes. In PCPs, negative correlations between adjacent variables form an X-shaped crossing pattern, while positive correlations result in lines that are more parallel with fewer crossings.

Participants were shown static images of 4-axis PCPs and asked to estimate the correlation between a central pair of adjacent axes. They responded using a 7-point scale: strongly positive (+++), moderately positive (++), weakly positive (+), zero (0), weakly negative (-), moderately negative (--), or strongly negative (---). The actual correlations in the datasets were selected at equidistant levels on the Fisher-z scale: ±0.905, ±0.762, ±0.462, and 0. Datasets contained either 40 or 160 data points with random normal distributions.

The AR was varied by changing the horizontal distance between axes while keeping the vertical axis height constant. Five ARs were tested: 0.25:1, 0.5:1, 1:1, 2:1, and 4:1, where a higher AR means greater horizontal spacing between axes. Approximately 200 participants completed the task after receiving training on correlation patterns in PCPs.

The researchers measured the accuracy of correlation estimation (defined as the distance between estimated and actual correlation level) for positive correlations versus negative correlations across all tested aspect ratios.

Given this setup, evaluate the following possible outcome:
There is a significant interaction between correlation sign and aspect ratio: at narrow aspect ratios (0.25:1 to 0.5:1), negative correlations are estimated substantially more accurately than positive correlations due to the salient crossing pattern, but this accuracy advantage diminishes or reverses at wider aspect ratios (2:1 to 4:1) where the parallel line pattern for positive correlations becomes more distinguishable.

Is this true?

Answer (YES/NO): YES